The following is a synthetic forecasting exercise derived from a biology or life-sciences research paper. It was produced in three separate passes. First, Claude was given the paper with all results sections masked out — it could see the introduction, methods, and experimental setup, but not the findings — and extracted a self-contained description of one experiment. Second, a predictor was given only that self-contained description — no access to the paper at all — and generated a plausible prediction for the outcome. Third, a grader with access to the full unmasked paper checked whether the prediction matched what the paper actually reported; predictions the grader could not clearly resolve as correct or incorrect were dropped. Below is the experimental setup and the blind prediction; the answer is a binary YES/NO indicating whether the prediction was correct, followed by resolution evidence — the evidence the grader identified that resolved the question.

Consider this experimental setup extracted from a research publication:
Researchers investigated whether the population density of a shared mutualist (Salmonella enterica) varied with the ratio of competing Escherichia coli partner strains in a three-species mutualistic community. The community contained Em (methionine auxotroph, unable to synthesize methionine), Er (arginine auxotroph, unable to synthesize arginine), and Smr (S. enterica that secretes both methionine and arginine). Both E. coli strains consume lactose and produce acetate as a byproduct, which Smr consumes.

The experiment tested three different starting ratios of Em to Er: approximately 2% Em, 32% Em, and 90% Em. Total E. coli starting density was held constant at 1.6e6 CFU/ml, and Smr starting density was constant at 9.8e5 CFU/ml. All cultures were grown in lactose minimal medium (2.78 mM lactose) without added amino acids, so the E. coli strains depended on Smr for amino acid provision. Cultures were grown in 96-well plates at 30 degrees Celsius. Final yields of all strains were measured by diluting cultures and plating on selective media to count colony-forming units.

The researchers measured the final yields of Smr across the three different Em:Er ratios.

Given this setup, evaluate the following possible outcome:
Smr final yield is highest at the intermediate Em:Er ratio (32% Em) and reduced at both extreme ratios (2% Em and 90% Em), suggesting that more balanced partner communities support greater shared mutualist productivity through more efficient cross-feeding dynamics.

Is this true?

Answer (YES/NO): NO